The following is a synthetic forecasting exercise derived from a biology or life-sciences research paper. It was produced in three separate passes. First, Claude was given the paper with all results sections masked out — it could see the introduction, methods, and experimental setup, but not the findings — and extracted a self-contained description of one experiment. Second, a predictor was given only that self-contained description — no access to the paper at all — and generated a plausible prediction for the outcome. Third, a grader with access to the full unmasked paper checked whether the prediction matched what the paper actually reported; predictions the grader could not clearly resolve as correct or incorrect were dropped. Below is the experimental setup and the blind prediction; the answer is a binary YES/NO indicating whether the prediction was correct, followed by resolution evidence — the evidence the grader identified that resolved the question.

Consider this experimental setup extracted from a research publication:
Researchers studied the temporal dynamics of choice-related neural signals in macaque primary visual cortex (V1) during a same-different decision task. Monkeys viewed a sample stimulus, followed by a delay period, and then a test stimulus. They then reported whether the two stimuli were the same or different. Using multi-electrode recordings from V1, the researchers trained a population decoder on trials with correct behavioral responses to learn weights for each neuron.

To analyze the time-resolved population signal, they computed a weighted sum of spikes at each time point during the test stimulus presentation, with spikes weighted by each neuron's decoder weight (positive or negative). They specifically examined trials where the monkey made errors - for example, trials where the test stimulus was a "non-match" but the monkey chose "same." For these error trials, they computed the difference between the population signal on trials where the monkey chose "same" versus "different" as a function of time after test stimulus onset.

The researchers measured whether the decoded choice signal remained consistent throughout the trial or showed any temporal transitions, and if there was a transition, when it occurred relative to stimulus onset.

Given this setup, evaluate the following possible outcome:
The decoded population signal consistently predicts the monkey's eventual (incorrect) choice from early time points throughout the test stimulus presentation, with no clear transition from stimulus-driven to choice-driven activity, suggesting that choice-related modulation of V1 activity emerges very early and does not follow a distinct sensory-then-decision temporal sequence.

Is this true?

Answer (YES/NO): NO